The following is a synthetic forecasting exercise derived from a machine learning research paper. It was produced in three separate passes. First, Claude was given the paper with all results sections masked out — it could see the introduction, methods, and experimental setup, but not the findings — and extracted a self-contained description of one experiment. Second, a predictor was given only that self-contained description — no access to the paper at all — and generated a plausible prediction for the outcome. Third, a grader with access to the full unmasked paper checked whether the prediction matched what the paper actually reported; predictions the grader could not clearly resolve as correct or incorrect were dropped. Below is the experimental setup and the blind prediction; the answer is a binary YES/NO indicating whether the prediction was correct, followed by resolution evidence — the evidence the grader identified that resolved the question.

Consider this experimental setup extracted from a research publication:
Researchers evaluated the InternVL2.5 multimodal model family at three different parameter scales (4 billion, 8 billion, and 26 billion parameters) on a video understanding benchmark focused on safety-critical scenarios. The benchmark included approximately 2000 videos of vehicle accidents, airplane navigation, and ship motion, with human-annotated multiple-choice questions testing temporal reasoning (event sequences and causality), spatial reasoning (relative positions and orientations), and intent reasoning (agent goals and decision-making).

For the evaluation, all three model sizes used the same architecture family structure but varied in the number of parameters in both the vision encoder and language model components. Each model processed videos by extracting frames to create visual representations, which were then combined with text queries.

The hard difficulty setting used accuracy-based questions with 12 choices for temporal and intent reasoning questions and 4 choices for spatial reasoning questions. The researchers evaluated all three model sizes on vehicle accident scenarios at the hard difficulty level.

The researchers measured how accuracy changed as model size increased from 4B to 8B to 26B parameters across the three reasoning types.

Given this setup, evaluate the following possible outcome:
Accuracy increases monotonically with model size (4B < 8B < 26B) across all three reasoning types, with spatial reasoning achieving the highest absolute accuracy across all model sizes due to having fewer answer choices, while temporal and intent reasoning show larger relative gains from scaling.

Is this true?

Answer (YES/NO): NO